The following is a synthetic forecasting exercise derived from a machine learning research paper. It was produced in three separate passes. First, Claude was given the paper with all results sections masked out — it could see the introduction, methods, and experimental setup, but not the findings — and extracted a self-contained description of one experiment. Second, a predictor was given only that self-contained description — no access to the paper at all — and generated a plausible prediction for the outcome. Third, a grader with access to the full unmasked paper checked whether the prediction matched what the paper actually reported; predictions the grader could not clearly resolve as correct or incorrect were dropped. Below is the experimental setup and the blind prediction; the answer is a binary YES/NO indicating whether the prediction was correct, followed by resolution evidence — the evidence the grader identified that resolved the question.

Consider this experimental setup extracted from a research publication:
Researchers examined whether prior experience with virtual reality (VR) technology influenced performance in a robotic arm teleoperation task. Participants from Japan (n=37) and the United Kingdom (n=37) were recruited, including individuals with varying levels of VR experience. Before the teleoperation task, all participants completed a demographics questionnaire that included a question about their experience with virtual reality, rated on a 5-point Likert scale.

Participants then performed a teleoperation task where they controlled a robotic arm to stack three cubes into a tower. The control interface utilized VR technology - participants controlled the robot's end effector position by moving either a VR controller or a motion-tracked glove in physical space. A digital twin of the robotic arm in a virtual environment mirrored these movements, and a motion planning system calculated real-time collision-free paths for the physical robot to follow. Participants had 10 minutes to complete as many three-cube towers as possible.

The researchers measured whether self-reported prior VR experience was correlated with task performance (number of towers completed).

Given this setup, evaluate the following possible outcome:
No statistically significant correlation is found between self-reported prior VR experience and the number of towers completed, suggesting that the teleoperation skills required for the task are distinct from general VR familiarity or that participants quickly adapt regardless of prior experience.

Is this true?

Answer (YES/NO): YES